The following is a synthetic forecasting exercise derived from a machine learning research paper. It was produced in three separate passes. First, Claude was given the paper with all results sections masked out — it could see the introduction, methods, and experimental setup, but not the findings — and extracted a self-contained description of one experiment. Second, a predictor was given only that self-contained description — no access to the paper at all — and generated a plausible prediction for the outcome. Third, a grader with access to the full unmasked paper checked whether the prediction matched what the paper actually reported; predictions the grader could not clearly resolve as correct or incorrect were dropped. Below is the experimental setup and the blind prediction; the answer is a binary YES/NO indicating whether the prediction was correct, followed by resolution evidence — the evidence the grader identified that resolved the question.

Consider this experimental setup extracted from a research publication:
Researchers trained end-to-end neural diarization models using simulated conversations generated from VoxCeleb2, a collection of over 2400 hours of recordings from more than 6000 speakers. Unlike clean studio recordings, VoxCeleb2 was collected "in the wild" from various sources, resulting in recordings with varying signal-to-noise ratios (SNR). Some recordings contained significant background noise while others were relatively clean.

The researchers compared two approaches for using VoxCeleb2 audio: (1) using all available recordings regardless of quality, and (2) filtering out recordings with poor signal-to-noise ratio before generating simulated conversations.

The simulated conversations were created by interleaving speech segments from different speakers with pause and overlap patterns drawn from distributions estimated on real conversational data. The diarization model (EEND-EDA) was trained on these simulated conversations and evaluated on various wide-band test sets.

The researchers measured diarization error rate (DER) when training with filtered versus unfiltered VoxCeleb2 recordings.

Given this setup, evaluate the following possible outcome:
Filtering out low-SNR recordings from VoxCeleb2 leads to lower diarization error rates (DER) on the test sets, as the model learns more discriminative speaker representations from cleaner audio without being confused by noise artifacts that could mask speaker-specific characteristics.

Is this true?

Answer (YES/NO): YES